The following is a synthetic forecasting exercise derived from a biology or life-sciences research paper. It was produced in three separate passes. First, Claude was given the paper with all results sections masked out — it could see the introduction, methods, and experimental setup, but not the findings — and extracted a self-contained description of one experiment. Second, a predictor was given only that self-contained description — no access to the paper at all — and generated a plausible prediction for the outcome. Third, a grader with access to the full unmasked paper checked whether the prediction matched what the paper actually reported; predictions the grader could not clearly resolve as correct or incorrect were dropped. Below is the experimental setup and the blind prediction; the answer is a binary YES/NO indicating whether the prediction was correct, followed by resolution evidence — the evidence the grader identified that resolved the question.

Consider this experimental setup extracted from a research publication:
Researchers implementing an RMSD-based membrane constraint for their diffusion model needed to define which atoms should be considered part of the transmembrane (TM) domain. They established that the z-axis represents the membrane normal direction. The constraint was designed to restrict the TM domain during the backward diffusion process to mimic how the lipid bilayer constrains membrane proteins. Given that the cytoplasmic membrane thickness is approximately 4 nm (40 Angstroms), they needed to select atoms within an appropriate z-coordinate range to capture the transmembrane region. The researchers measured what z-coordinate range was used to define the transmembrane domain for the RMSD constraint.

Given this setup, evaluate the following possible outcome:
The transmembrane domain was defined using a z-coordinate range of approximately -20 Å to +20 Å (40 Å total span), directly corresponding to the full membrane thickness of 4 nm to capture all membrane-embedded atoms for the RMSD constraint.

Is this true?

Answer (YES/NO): NO